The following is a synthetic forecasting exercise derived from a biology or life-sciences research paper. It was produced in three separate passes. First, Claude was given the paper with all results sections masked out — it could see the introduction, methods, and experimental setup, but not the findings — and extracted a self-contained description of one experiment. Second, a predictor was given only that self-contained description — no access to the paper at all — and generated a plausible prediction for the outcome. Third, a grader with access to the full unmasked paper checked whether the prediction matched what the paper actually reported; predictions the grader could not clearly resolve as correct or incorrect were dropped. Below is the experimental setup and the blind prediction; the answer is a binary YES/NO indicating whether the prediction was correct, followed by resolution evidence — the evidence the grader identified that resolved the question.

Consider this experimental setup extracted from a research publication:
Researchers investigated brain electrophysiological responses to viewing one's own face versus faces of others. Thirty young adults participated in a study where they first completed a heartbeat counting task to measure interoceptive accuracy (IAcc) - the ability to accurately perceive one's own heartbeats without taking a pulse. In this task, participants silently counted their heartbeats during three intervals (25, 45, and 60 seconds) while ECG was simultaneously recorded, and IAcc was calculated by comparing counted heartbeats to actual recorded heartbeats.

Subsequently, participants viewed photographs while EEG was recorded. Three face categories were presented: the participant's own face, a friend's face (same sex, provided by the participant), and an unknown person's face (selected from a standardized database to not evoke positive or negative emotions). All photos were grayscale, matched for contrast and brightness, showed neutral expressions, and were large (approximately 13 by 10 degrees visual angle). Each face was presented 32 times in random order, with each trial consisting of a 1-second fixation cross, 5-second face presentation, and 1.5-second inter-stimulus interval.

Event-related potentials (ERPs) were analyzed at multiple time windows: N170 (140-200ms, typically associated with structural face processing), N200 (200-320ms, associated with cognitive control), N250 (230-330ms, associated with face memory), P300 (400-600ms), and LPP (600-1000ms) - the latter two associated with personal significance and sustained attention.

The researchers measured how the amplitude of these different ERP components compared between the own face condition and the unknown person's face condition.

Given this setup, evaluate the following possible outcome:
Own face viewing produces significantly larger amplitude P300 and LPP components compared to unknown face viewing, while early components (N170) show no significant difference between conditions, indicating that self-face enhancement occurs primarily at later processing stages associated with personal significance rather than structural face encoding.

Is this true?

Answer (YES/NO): NO